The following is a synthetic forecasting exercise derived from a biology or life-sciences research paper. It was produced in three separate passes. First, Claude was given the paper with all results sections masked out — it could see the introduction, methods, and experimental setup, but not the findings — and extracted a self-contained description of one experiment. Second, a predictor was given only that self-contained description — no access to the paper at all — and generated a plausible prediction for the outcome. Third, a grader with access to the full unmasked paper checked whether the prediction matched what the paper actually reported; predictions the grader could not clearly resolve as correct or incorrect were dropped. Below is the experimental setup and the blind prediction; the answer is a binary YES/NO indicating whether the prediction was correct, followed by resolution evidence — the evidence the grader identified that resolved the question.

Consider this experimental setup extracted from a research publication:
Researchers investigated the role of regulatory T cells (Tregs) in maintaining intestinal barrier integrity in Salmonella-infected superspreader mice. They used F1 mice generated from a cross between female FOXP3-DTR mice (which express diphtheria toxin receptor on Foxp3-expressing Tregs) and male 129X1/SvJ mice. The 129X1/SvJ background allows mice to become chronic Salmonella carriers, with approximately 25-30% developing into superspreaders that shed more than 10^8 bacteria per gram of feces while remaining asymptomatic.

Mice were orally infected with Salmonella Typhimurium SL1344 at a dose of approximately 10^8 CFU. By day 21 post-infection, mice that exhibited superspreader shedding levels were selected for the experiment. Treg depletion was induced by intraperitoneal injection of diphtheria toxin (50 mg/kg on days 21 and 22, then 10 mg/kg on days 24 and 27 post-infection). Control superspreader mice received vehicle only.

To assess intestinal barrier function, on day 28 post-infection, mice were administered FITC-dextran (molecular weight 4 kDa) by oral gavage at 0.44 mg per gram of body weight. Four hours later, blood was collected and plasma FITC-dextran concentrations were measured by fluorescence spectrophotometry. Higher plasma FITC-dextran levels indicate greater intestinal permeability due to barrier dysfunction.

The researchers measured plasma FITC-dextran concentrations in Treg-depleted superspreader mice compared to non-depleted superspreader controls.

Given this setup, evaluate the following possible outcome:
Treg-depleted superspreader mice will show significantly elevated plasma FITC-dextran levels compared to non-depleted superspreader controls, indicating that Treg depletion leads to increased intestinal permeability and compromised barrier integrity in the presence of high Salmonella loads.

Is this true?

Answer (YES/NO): YES